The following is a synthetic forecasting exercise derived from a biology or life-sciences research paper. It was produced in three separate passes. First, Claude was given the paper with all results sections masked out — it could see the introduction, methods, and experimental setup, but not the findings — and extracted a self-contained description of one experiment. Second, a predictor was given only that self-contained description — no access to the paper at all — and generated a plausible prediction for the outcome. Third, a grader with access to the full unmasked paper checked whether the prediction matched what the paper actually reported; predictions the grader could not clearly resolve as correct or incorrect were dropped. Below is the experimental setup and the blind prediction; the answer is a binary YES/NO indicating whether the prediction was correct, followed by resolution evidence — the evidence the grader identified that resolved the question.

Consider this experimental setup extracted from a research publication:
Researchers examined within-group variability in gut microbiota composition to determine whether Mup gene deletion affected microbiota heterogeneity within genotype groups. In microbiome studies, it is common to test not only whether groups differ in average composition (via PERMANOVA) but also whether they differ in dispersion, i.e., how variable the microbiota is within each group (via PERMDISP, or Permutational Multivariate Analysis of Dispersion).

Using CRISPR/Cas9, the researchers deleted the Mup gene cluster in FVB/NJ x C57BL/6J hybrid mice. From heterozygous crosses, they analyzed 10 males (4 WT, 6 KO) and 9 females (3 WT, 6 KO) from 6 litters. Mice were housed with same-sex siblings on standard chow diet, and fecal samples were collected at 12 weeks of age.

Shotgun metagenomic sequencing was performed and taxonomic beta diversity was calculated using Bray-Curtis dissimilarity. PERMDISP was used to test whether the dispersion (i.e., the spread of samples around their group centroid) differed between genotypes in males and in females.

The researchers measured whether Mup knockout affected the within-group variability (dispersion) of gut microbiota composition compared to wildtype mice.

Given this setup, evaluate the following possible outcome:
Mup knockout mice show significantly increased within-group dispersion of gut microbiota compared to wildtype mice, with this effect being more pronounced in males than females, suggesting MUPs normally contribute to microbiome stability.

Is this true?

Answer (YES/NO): NO